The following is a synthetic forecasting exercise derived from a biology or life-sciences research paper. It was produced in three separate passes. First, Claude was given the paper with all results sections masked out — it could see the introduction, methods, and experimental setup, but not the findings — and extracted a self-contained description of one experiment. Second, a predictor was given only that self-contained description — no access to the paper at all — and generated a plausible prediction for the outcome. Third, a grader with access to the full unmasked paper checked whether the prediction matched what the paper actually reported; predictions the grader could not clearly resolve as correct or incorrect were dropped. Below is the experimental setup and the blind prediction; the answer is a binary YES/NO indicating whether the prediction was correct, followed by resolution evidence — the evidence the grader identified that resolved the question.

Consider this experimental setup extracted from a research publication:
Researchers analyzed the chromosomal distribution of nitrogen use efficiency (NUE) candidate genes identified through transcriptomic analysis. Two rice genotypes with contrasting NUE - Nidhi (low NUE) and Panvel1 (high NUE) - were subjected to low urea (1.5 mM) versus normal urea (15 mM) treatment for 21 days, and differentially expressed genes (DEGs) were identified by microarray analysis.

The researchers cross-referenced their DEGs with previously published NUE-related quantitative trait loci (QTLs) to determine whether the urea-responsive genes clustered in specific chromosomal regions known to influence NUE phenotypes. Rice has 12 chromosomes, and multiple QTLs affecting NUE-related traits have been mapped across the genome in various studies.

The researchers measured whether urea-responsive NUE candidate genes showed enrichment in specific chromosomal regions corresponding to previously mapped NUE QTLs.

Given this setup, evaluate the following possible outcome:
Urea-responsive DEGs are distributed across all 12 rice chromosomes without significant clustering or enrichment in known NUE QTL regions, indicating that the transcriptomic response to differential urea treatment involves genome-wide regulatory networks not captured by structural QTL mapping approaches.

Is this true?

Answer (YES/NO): NO